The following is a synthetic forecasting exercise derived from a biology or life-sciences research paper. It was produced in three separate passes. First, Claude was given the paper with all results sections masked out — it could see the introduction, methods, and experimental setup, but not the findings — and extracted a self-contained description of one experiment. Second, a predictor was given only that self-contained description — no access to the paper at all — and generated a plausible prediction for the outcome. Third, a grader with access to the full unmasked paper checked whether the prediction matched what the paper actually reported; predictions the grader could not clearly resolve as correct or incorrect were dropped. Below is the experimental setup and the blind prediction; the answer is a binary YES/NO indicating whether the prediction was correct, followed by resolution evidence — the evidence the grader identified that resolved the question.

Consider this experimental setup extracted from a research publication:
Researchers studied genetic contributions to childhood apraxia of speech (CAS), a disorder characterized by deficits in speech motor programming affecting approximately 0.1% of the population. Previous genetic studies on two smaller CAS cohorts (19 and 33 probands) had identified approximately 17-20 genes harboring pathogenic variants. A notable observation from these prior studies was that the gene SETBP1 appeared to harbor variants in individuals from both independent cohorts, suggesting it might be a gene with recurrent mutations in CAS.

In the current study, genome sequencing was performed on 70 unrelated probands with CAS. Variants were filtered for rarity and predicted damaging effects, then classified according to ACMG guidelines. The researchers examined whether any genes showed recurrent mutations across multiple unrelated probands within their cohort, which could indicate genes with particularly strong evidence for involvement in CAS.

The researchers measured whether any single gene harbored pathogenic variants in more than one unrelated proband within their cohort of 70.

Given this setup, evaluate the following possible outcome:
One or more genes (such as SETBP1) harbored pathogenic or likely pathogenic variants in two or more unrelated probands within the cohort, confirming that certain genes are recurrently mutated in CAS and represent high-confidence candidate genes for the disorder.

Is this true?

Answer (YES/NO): NO